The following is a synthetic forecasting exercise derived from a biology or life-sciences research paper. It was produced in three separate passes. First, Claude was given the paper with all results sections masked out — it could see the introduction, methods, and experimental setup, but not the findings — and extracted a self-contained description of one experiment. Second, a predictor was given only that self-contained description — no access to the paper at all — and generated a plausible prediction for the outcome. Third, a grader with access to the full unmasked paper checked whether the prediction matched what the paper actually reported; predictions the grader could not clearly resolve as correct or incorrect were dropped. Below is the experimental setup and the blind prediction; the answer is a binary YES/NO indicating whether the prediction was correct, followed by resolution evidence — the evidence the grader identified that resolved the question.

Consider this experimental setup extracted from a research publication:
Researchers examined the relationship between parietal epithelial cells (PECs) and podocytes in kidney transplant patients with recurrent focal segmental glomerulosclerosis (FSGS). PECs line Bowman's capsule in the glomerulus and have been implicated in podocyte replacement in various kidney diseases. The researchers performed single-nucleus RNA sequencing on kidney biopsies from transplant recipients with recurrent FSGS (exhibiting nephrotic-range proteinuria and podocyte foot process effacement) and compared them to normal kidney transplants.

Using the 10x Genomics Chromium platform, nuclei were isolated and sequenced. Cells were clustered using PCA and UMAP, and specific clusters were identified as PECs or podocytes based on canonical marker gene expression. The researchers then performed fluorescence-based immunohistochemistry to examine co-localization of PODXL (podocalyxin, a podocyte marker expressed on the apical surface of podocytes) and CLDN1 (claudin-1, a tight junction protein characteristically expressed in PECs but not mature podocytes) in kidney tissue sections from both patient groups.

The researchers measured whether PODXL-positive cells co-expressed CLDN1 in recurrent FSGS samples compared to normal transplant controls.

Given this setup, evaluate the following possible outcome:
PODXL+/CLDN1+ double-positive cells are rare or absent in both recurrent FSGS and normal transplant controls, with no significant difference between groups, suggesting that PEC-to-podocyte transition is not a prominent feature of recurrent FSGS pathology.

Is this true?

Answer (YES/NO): NO